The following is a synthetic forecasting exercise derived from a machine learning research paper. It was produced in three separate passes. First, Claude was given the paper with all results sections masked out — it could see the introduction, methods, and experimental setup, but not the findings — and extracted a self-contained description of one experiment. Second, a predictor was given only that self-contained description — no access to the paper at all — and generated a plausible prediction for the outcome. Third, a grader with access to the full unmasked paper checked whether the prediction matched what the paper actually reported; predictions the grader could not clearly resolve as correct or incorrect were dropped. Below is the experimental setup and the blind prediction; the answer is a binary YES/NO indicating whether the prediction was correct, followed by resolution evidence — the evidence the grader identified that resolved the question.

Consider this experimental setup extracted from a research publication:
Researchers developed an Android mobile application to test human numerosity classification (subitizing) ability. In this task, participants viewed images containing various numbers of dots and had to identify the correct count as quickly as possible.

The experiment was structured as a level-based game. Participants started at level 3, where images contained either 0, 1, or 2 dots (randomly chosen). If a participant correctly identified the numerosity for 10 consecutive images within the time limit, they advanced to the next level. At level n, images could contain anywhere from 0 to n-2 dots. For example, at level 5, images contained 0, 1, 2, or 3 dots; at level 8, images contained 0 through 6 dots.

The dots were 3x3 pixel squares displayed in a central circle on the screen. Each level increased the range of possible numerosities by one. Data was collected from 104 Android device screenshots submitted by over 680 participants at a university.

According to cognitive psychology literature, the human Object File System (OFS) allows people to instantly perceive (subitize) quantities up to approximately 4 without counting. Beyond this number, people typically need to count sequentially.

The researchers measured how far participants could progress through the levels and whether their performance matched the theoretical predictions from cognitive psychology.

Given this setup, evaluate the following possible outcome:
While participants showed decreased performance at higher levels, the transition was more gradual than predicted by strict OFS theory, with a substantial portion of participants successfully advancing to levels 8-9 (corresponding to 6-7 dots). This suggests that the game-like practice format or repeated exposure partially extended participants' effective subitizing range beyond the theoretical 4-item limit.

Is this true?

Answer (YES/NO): NO